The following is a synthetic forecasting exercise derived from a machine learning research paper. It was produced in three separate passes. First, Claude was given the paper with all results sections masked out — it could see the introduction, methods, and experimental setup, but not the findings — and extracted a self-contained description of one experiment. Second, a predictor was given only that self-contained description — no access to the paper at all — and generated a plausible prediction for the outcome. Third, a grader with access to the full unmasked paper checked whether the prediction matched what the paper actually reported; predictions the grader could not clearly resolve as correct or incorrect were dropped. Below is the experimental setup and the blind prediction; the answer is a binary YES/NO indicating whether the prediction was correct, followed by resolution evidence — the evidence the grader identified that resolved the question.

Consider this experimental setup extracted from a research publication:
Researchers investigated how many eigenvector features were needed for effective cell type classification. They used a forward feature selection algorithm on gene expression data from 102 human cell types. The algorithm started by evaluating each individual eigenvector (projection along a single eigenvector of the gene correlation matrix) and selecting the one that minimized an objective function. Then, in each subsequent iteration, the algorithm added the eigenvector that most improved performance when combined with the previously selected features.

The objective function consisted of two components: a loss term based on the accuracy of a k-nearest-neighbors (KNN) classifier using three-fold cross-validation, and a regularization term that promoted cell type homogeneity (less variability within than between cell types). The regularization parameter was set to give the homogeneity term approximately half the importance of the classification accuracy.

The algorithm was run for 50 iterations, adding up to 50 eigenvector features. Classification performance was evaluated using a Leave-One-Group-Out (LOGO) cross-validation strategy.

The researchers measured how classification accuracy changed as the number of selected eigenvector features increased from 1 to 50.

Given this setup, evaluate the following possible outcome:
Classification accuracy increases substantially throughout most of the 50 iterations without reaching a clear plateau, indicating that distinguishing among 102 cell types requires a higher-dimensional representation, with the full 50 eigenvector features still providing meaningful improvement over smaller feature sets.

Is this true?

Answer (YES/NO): NO